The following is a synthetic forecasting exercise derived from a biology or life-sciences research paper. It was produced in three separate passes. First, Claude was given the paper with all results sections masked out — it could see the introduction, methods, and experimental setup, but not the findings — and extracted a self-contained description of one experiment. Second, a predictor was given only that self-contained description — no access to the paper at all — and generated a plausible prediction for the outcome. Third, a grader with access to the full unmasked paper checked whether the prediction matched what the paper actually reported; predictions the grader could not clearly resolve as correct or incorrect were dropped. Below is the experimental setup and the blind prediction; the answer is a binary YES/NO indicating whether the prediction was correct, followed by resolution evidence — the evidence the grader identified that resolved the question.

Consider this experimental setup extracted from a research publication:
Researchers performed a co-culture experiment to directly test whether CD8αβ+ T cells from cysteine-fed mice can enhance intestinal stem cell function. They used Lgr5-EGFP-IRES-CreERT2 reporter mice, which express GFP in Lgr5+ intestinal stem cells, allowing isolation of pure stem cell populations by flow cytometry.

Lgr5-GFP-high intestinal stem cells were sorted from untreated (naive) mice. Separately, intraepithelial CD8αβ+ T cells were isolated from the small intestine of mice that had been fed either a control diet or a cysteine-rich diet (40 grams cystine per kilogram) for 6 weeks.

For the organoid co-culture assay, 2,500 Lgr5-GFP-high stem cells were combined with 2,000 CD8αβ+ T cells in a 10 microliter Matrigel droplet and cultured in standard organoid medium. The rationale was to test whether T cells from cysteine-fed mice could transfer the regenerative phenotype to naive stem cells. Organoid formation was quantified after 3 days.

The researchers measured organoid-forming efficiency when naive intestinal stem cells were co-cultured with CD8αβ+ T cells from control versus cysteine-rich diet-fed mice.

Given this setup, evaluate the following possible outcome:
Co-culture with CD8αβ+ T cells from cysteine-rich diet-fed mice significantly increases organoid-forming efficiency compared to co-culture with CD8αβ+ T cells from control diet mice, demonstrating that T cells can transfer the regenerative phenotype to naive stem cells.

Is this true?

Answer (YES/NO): YES